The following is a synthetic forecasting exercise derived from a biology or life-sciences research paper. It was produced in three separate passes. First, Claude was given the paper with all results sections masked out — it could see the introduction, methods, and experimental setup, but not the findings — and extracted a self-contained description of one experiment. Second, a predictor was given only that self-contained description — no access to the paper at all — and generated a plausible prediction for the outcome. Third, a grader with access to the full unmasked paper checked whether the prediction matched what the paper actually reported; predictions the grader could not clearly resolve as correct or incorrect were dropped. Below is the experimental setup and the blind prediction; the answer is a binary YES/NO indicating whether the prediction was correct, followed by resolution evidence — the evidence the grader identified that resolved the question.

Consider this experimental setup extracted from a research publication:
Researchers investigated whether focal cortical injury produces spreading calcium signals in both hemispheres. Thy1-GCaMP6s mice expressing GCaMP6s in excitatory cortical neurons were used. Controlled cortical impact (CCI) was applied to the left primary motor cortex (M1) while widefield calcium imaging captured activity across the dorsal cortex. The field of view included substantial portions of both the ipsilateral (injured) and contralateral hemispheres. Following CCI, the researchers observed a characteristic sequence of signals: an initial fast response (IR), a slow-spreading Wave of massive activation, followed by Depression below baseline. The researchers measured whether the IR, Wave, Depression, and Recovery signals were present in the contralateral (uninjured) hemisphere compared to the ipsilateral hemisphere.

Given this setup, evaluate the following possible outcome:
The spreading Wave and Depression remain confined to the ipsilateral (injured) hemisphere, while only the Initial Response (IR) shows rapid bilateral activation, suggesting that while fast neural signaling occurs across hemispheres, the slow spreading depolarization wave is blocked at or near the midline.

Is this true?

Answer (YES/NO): YES